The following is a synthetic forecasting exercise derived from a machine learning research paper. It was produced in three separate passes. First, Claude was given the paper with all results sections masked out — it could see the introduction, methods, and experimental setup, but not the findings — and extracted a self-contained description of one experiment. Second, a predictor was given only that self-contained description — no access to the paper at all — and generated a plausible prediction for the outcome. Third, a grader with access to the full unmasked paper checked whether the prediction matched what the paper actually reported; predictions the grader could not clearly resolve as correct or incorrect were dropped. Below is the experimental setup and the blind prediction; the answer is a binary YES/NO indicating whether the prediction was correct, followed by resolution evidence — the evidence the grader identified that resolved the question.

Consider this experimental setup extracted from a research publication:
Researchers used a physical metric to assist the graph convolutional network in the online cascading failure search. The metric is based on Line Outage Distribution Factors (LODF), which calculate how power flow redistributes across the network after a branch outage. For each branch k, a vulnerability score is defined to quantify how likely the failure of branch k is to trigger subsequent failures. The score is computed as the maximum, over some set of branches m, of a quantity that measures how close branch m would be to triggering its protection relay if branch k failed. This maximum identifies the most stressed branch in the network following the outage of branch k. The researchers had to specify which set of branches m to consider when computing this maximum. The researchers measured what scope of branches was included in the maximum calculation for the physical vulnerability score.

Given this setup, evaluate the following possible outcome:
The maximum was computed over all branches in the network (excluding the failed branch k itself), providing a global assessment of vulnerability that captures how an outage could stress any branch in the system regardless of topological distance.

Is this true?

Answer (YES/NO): YES